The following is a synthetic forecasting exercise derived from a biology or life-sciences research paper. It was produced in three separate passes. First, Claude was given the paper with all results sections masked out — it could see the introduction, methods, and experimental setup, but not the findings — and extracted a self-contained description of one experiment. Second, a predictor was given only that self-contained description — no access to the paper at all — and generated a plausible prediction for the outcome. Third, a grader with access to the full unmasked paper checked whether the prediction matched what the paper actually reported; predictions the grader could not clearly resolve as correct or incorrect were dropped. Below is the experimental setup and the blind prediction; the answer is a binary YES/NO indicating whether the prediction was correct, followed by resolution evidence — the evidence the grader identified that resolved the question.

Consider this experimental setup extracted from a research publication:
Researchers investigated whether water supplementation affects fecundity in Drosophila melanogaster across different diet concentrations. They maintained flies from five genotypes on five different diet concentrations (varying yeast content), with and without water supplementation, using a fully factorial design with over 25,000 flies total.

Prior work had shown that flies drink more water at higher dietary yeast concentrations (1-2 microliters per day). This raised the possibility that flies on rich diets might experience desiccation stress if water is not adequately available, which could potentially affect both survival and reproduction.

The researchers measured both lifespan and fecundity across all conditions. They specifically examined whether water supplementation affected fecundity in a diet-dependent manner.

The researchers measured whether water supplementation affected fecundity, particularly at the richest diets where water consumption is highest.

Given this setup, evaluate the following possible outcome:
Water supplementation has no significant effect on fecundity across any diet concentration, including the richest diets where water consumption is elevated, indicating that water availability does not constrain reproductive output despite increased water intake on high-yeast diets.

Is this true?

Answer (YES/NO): YES